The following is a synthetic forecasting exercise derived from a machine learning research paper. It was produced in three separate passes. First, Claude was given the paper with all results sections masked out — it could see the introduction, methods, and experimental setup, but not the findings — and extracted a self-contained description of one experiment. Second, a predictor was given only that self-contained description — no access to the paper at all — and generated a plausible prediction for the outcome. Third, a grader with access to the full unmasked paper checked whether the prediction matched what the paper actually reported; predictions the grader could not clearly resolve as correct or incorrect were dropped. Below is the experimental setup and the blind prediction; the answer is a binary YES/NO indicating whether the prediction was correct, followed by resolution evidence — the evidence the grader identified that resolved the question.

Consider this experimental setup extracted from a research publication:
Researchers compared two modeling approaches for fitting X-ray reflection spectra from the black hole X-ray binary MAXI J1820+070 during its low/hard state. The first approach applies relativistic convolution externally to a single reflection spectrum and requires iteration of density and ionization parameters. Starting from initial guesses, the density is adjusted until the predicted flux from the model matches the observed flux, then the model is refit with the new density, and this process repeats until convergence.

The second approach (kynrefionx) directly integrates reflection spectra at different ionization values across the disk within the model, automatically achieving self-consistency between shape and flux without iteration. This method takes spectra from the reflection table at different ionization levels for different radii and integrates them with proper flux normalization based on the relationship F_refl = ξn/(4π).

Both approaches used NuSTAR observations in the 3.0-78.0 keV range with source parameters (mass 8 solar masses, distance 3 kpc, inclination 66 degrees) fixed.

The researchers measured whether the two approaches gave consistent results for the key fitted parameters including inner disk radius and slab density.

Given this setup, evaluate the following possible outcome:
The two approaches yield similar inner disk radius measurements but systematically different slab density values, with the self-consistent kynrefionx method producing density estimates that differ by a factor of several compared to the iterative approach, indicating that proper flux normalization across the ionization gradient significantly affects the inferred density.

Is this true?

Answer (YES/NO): NO